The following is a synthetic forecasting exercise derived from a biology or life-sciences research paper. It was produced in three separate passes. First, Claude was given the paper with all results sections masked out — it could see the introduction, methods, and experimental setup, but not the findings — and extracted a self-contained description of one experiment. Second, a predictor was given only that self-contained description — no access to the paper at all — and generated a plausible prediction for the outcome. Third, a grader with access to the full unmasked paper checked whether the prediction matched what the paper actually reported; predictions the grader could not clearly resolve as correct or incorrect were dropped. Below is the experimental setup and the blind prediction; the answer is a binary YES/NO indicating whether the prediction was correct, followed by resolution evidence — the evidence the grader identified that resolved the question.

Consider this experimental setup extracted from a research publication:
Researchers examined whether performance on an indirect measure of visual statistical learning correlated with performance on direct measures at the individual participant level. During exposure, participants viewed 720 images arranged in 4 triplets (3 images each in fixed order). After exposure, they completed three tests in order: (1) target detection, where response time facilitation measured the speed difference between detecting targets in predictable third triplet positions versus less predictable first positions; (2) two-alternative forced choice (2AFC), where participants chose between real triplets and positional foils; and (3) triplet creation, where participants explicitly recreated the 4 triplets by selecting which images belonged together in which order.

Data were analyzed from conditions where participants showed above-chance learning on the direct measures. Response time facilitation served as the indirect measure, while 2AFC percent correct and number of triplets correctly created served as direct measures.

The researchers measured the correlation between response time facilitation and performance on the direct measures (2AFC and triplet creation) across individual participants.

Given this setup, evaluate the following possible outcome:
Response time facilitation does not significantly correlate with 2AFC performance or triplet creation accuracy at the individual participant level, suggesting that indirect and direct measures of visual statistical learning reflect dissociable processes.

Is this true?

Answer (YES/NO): YES